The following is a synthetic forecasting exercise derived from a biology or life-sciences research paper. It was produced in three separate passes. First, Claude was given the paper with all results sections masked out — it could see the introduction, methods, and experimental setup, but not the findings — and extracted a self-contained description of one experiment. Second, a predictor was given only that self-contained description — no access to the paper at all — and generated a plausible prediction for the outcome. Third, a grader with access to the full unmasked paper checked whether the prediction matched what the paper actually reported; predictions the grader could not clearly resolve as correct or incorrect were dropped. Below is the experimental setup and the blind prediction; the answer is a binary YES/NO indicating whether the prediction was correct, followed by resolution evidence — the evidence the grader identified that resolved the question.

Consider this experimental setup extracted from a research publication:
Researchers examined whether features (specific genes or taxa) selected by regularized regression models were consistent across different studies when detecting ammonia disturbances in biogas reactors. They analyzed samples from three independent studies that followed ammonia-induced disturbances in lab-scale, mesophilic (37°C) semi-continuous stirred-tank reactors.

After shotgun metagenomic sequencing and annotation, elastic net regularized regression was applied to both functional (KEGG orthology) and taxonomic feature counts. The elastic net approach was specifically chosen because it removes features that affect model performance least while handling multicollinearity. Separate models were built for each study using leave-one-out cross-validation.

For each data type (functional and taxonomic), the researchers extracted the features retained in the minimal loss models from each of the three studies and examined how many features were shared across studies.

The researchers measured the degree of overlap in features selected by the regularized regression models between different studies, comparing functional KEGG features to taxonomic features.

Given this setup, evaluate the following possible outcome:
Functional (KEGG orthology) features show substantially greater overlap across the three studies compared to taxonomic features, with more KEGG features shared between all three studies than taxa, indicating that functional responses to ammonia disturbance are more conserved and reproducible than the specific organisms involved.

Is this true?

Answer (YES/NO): YES